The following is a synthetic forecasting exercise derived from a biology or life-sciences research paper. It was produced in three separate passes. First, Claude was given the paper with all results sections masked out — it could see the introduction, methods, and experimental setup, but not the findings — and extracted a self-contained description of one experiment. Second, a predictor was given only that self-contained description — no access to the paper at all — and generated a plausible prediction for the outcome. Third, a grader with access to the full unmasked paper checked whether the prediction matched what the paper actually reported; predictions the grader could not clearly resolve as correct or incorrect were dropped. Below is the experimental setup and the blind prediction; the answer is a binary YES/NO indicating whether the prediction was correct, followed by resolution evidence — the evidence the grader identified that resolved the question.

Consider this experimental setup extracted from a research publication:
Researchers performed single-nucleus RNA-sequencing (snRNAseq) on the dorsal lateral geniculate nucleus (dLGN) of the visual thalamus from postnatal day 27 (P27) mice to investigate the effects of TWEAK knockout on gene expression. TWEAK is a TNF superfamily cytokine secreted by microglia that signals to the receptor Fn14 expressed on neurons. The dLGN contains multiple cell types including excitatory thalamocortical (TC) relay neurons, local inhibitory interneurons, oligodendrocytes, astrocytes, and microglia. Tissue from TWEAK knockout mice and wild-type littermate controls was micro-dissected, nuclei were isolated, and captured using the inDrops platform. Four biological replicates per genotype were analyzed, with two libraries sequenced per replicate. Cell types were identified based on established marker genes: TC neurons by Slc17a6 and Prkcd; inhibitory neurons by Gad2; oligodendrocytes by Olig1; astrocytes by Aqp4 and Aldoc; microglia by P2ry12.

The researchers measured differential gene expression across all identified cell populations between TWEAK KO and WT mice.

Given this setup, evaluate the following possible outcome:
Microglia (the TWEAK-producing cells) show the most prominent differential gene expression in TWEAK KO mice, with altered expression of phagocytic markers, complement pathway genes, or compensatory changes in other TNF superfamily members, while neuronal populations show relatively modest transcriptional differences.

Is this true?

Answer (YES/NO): NO